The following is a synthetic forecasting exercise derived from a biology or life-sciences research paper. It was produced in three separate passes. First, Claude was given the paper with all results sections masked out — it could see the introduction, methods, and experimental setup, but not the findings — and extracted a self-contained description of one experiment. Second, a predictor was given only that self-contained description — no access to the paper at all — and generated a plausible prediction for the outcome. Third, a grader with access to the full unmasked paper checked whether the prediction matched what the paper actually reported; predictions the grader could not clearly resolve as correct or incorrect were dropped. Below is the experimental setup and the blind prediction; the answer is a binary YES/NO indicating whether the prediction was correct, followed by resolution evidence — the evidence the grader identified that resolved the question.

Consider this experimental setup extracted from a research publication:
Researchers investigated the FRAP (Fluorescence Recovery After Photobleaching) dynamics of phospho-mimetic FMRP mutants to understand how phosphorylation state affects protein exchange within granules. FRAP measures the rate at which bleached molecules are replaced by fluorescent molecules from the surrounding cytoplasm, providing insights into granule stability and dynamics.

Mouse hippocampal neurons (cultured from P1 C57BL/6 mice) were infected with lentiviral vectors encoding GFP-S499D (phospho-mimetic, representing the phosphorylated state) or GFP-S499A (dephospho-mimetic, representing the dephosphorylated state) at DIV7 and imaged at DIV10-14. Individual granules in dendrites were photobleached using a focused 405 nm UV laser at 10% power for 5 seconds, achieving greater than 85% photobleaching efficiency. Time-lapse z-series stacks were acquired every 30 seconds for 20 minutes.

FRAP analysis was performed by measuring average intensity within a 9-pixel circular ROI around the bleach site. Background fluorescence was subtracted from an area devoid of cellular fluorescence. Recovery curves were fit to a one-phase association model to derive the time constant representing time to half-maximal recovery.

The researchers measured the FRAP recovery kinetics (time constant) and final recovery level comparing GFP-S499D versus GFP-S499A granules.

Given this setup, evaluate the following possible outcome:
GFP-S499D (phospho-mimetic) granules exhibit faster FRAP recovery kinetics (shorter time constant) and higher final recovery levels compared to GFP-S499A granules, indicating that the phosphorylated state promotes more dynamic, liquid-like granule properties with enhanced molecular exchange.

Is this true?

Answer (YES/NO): NO